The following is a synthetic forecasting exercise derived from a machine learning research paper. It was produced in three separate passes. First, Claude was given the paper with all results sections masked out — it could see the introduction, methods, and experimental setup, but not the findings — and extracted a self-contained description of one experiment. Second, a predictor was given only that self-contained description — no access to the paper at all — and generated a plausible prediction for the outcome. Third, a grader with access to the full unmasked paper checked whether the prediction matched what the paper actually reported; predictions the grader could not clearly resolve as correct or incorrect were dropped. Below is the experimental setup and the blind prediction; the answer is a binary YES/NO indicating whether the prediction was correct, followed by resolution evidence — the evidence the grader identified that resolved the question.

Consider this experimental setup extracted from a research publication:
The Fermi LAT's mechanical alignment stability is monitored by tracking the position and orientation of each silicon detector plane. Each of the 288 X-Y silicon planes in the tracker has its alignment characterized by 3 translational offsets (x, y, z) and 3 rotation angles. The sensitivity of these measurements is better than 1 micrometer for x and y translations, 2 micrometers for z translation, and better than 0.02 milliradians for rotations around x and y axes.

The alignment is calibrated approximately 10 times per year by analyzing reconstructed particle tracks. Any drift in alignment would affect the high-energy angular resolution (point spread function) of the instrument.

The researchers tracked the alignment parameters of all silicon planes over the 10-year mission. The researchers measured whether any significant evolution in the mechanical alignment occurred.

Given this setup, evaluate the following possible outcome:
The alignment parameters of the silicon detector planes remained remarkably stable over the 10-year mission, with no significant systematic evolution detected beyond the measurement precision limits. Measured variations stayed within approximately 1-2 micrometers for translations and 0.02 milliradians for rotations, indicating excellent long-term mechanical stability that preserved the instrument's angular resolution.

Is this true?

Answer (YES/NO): YES